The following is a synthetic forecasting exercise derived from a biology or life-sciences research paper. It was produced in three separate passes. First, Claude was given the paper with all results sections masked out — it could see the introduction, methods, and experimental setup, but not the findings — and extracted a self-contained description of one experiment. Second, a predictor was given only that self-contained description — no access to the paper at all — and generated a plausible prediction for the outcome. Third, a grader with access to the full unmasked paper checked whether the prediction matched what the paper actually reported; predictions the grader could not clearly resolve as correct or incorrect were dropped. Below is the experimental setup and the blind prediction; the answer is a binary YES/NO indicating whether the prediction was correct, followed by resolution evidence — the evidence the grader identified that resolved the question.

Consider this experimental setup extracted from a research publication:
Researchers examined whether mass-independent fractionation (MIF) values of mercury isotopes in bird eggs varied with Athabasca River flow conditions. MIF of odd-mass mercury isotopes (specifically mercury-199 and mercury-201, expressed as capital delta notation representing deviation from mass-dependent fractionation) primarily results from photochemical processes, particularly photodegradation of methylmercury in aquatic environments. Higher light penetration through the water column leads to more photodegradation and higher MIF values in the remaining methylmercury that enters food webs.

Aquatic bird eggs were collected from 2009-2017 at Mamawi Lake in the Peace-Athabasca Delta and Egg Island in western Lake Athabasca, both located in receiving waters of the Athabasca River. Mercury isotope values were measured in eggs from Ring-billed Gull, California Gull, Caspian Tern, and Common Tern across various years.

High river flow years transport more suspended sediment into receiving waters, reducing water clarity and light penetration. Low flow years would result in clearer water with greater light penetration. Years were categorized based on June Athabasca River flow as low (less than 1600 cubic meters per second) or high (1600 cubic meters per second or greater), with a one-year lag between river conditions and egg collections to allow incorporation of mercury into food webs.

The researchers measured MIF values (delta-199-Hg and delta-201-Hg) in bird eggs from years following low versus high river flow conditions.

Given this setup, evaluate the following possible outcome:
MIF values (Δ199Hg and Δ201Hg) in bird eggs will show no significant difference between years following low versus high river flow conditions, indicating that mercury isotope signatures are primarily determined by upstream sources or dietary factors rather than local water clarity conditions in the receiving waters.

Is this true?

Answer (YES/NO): NO